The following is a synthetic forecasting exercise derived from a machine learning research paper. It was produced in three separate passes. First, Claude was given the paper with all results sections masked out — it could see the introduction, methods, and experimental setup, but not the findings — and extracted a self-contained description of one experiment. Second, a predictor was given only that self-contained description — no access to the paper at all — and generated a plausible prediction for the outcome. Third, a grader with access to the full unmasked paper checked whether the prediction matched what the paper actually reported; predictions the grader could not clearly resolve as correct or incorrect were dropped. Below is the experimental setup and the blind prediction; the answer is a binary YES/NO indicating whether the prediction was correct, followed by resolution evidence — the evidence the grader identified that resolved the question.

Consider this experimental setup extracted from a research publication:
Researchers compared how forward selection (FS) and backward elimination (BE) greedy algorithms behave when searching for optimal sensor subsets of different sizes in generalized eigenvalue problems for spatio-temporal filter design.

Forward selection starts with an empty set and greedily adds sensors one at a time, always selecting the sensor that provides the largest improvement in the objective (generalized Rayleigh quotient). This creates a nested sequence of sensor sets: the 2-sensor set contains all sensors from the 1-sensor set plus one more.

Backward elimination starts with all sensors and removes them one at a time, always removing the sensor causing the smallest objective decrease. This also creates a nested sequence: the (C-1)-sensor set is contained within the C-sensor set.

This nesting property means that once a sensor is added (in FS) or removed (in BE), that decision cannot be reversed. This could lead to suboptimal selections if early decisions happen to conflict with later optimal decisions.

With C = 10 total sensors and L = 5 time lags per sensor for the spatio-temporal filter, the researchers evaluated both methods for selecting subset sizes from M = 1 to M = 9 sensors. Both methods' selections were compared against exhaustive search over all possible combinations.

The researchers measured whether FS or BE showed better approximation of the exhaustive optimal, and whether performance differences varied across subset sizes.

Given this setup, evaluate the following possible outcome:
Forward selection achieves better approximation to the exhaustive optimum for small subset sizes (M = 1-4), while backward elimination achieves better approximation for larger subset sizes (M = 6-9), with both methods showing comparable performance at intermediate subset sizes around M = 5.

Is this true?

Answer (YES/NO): YES